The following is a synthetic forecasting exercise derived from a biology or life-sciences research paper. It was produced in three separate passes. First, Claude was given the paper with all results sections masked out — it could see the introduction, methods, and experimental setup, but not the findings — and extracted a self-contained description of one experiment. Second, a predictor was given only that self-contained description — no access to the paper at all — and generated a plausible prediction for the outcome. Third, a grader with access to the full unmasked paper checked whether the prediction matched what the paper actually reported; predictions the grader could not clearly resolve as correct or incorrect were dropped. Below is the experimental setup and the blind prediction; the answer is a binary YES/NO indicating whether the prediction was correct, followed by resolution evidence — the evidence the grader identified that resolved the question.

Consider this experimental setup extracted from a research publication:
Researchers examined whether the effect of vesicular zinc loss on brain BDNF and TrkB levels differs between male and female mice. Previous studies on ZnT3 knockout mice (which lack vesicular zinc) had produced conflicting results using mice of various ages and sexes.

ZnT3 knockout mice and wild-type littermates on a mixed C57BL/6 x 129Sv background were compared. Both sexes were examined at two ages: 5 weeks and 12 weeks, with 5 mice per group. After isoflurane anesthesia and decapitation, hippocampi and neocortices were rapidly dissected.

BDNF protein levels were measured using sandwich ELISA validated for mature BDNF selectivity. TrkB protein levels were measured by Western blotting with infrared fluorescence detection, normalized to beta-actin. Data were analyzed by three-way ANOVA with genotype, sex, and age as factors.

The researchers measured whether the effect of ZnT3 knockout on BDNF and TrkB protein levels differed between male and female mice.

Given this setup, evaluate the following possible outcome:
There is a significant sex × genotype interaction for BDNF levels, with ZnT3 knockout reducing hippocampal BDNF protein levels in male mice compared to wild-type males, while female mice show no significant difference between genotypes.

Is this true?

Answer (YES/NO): NO